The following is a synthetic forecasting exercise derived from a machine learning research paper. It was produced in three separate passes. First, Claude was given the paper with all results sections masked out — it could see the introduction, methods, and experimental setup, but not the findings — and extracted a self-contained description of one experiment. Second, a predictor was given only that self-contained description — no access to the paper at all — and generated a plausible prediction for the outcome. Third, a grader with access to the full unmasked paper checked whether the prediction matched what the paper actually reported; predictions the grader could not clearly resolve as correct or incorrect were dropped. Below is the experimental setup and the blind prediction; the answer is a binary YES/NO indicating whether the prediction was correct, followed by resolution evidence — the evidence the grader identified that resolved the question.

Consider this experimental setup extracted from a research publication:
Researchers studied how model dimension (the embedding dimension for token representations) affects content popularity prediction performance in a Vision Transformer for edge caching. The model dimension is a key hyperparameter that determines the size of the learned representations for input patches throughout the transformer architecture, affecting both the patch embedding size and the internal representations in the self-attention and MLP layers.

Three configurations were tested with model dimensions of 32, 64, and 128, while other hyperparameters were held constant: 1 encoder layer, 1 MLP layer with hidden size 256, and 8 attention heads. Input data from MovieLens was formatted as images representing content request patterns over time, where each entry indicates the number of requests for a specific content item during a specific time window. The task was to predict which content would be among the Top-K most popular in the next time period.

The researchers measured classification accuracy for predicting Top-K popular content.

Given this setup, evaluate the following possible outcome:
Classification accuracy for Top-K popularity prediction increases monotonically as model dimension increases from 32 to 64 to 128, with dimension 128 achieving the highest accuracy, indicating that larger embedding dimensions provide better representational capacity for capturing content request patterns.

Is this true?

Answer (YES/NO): YES